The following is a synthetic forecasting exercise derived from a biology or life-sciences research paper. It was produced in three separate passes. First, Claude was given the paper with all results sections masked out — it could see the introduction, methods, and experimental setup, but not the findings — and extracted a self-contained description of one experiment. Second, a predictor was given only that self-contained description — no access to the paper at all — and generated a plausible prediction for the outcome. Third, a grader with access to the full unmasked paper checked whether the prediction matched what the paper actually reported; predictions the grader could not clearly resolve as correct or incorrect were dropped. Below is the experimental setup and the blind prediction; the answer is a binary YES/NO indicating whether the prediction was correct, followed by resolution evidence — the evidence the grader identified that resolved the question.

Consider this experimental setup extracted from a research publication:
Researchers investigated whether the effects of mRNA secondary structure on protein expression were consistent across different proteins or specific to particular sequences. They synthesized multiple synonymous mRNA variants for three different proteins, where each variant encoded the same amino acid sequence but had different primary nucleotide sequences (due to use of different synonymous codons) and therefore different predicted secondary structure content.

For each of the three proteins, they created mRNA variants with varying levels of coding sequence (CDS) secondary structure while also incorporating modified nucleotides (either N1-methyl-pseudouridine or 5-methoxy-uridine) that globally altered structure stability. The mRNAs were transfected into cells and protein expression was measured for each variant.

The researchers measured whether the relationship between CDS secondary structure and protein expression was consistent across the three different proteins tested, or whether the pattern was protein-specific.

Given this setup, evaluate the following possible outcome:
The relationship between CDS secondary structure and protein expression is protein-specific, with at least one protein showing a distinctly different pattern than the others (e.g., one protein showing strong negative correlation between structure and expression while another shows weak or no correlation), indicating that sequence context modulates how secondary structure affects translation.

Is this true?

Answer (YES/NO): NO